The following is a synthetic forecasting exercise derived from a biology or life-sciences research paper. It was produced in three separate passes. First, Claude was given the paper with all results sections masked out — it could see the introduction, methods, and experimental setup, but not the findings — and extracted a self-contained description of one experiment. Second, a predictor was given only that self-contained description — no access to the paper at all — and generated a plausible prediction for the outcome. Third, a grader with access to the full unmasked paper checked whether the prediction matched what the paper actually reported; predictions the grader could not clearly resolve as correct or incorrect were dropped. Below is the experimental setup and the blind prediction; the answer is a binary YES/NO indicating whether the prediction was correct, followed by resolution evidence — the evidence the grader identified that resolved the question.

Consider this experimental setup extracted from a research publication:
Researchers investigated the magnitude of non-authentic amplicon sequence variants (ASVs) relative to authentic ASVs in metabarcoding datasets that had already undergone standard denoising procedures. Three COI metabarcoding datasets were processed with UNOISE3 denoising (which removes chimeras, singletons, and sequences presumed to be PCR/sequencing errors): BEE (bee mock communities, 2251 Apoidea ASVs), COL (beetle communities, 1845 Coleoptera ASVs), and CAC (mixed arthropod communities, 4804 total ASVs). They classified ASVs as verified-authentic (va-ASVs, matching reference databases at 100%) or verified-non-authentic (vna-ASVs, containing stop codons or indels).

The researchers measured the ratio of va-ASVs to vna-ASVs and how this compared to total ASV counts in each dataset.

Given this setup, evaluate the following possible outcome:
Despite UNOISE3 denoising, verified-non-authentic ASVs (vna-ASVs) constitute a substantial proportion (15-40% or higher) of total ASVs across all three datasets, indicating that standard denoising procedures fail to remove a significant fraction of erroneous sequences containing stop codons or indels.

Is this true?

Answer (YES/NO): NO